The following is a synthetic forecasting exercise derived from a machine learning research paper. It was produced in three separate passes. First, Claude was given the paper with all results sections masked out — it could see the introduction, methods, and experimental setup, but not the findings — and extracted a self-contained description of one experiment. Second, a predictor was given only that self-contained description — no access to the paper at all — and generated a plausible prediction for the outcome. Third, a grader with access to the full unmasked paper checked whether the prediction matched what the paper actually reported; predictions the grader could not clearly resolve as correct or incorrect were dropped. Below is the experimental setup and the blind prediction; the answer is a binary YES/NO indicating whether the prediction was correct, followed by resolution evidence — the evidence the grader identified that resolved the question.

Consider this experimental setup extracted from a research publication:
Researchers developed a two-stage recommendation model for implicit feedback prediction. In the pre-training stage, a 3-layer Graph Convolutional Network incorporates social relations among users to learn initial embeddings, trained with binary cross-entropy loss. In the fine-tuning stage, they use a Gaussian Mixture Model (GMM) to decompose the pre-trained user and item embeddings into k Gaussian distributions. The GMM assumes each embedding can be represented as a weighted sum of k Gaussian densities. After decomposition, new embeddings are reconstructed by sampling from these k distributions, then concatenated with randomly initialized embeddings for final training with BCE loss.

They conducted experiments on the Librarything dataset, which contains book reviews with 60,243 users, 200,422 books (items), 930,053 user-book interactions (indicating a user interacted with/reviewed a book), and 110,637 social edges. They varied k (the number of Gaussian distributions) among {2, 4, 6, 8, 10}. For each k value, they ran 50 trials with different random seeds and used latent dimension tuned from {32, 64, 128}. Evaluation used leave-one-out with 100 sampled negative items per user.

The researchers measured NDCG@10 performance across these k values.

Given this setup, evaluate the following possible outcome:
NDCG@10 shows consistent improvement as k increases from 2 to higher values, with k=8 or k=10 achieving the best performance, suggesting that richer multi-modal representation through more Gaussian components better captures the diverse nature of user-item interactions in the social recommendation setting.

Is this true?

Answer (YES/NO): NO